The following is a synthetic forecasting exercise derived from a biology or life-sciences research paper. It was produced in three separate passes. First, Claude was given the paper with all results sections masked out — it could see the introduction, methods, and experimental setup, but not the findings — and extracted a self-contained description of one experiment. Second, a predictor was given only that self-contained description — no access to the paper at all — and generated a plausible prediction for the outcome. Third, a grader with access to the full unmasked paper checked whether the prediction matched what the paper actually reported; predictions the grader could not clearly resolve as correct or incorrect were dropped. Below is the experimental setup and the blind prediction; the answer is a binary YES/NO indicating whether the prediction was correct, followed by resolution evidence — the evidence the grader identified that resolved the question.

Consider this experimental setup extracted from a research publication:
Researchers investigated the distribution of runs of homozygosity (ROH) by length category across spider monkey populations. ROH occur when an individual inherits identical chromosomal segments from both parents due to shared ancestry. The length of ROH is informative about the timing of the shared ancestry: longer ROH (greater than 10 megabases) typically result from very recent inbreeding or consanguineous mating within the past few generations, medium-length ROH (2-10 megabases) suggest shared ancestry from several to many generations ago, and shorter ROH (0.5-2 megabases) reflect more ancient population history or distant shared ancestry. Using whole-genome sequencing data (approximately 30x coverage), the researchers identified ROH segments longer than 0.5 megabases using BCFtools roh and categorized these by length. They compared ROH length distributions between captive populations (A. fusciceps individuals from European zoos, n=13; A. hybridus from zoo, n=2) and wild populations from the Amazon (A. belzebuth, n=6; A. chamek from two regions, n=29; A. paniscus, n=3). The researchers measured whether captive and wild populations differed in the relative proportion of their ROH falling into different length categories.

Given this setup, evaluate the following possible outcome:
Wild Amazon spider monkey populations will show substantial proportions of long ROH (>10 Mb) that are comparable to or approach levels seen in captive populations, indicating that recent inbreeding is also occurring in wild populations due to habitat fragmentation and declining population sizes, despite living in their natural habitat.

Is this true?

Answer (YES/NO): NO